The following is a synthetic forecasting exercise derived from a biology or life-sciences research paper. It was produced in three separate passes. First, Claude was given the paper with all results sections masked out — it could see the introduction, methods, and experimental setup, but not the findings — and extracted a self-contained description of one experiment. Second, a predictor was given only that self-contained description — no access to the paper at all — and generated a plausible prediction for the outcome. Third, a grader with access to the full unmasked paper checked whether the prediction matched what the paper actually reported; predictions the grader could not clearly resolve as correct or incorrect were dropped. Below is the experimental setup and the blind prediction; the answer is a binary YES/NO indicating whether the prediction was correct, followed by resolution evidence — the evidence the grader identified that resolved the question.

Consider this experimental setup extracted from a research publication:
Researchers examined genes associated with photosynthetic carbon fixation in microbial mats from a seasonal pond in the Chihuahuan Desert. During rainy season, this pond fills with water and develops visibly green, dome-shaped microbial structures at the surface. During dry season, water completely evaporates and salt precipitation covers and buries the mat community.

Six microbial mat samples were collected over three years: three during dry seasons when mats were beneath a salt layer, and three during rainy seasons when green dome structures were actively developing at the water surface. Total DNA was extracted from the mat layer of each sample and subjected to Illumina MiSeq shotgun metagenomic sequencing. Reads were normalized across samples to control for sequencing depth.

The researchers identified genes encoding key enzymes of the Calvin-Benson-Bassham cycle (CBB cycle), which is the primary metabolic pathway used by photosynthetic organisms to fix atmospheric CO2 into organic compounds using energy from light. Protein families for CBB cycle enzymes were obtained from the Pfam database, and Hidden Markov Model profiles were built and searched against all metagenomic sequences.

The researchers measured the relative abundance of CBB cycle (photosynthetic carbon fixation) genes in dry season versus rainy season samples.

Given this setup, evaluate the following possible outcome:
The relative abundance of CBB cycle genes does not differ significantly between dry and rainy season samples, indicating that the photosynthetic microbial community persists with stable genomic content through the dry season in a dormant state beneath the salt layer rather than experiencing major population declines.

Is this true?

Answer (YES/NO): YES